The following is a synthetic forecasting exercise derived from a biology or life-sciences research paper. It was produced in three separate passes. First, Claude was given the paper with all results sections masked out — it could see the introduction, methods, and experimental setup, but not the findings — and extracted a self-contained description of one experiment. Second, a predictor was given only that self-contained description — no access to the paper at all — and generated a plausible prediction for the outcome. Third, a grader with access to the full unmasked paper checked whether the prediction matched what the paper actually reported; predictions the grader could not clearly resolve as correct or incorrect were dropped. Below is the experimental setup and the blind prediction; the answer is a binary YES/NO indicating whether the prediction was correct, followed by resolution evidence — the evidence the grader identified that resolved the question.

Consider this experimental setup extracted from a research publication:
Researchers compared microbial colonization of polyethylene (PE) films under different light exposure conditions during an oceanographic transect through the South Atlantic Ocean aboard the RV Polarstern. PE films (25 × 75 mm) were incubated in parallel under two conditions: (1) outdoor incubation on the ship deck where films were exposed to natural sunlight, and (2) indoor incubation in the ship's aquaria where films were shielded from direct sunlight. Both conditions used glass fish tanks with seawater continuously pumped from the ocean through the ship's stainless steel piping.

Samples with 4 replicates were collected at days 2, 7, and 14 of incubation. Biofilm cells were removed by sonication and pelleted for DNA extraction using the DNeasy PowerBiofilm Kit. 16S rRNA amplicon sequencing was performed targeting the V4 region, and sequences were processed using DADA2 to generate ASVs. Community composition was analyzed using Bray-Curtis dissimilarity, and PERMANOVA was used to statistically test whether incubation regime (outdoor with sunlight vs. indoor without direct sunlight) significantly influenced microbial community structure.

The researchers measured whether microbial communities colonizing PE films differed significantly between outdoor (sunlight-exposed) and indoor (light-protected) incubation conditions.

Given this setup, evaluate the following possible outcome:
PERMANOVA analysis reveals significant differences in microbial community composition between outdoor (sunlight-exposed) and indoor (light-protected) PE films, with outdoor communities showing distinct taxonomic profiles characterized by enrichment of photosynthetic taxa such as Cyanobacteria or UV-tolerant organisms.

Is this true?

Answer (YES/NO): NO